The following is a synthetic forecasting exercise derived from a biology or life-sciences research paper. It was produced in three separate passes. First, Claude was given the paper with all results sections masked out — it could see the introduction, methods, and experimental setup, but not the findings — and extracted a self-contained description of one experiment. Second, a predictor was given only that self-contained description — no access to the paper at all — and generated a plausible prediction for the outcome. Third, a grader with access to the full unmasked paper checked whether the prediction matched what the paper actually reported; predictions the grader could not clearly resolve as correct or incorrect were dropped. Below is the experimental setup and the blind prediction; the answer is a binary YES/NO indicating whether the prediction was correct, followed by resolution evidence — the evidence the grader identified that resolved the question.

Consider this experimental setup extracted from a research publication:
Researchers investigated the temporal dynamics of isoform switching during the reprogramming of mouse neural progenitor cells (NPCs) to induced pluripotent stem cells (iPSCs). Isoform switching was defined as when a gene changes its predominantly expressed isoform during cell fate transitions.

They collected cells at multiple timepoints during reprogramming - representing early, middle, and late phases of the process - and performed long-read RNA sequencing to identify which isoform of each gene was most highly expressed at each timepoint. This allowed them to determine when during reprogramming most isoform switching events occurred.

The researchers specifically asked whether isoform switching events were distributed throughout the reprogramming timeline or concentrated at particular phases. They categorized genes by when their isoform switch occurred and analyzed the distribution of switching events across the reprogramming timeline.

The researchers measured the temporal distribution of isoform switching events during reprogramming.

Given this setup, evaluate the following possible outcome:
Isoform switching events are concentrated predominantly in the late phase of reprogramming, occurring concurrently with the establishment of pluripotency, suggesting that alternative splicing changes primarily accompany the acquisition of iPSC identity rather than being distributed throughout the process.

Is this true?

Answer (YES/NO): NO